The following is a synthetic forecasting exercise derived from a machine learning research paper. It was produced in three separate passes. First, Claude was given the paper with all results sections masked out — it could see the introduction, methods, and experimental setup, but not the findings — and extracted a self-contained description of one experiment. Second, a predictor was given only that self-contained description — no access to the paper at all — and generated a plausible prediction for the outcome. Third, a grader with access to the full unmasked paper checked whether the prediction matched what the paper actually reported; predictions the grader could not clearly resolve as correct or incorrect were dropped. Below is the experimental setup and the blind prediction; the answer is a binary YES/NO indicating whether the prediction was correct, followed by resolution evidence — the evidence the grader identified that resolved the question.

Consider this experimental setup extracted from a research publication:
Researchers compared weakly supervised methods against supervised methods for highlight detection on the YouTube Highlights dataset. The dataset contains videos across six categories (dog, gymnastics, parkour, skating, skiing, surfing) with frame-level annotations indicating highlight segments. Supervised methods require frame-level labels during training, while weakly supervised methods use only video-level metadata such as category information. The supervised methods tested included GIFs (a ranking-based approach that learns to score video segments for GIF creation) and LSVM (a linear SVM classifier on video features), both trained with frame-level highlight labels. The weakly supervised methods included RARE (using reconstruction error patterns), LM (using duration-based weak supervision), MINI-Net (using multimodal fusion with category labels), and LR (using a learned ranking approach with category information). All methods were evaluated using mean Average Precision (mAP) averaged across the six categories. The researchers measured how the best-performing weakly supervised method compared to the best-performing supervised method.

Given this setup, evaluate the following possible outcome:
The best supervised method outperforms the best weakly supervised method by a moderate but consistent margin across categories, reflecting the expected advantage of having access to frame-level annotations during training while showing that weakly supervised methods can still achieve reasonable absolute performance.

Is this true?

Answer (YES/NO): NO